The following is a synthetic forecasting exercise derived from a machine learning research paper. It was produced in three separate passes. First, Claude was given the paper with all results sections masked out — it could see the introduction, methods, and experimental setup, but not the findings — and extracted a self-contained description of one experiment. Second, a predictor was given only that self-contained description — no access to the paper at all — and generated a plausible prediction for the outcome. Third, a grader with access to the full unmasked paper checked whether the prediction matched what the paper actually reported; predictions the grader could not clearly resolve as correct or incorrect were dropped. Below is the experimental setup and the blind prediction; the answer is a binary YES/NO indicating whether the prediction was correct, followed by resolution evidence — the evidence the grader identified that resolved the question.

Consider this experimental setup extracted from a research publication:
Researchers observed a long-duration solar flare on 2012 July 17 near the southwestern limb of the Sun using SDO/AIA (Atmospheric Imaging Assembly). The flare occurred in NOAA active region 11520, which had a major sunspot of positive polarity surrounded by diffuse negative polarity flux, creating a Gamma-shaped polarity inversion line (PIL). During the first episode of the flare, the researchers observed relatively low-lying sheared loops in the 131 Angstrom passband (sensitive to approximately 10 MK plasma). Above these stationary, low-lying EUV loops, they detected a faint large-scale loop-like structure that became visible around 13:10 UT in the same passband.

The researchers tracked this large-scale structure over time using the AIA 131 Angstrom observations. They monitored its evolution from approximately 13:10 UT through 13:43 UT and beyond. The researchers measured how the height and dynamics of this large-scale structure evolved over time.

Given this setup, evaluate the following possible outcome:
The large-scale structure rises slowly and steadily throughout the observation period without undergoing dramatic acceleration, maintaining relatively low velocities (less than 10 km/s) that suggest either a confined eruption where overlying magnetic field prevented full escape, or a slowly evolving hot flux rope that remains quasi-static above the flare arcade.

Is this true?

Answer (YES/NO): NO